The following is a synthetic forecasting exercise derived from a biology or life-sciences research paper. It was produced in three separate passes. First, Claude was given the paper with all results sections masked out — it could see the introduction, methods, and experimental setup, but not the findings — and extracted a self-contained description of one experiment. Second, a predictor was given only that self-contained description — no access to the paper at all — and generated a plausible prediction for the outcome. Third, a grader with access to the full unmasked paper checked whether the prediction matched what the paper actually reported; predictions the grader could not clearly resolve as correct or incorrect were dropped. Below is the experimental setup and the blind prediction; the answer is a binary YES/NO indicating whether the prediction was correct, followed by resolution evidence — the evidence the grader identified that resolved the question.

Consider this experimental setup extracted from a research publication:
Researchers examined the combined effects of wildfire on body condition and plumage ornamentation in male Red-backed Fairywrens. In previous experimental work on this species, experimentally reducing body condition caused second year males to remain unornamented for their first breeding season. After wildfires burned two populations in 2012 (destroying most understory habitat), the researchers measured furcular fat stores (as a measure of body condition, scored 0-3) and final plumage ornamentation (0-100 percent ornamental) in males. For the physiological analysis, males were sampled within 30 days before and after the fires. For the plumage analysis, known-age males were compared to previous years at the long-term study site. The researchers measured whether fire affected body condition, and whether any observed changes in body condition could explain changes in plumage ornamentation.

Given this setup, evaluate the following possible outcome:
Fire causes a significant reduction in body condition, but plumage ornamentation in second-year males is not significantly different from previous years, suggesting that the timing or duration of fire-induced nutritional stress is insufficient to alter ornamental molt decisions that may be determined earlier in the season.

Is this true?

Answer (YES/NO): NO